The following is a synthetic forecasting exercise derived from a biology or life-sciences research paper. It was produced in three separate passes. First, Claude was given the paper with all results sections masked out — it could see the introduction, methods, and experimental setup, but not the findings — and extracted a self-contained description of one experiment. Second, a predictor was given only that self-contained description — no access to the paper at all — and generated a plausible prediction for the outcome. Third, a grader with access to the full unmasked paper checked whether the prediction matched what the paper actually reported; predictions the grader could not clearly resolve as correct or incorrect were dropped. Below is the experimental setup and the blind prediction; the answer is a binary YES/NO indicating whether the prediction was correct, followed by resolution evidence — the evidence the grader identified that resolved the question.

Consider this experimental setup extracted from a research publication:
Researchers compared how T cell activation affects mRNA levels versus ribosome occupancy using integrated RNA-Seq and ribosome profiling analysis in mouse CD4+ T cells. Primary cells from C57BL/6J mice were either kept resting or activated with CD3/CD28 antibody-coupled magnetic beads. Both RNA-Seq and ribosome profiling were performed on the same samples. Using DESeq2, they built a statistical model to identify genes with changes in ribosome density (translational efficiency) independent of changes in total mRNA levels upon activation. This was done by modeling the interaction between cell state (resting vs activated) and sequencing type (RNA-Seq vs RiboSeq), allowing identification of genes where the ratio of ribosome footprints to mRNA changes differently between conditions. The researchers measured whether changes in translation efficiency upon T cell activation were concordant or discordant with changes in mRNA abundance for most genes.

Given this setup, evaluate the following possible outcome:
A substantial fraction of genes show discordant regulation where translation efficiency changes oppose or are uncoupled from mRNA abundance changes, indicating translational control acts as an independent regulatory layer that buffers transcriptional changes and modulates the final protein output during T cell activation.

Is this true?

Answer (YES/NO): YES